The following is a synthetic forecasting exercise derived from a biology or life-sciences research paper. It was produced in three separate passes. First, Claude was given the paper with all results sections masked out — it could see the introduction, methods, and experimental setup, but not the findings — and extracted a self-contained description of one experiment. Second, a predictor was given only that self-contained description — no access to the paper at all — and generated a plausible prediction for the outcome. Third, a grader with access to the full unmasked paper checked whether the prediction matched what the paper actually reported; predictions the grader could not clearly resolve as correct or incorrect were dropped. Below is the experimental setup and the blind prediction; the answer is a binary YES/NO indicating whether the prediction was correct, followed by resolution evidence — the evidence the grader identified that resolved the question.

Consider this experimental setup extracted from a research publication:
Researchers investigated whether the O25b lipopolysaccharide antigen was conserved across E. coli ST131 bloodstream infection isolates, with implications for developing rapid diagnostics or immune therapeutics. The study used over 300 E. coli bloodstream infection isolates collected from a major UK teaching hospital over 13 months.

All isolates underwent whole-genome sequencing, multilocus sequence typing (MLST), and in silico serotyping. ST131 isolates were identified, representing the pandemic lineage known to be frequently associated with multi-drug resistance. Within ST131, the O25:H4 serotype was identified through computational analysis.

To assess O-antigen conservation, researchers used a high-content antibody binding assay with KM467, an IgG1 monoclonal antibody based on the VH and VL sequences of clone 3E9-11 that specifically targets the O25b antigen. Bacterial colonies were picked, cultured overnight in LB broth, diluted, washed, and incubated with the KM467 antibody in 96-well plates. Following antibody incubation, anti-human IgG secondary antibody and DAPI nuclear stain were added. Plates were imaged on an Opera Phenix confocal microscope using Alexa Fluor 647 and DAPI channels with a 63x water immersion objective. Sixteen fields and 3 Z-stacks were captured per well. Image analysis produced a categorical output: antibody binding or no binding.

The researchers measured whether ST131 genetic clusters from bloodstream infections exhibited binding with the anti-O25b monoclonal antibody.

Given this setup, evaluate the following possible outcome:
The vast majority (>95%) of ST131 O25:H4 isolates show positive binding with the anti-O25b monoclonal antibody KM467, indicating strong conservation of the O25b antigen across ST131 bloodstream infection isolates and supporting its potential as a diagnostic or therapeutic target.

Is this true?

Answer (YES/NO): NO